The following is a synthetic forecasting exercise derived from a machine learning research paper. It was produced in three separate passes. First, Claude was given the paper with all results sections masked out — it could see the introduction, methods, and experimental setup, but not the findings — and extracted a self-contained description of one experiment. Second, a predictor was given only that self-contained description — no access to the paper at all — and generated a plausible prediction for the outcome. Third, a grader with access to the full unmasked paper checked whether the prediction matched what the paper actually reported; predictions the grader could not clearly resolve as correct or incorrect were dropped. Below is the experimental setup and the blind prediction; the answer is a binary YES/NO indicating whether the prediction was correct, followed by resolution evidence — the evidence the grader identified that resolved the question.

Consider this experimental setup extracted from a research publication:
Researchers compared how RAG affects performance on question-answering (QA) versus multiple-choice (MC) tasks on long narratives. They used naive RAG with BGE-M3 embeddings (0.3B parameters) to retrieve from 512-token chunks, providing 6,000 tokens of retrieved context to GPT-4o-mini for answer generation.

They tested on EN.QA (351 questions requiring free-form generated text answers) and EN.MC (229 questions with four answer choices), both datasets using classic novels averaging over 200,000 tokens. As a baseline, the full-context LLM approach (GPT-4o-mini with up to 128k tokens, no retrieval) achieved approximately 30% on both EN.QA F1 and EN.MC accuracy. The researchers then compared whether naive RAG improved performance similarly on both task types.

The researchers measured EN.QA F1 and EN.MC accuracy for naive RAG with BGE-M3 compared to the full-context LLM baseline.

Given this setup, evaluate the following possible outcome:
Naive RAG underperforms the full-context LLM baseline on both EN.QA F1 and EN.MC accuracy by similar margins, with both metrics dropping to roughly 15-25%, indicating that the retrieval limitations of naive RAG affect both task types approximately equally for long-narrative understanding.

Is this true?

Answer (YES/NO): NO